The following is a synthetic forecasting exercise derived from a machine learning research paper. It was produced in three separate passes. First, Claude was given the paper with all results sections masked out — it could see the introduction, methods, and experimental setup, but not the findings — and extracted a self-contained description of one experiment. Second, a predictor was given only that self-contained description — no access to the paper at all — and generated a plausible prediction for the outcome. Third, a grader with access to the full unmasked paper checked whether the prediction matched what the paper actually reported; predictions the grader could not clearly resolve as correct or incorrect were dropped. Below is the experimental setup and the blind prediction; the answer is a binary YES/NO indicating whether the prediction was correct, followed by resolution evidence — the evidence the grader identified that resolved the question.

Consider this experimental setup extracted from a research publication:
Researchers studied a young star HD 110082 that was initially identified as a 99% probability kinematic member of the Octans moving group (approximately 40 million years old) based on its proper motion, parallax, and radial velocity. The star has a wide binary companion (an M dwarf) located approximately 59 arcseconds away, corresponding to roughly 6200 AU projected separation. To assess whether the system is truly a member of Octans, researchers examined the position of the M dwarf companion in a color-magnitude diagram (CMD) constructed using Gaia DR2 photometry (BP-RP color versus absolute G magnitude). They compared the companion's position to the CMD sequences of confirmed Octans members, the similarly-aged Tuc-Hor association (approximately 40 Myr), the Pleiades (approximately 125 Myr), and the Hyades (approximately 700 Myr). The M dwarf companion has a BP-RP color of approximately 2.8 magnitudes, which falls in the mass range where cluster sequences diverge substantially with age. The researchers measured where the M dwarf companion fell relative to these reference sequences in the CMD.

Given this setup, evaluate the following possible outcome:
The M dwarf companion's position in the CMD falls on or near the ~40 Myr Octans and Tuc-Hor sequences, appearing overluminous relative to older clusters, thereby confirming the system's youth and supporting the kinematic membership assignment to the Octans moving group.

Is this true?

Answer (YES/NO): NO